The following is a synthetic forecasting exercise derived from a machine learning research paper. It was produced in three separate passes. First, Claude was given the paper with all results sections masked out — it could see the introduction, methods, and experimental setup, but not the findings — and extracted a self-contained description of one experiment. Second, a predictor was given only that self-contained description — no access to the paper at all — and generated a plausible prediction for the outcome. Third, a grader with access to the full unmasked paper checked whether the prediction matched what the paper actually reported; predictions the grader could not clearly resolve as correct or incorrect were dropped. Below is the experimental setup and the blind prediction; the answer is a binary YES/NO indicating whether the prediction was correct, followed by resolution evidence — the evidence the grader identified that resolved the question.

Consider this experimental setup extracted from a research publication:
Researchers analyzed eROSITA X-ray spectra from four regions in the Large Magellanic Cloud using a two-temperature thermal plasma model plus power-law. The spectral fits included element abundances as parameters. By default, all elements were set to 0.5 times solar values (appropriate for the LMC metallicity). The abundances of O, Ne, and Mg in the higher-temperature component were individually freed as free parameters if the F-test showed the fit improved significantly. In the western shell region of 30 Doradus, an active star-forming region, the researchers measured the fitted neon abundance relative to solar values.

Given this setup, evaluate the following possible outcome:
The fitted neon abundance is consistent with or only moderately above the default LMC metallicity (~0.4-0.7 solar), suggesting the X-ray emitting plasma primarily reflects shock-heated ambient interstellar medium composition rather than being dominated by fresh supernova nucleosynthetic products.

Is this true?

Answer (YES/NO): NO